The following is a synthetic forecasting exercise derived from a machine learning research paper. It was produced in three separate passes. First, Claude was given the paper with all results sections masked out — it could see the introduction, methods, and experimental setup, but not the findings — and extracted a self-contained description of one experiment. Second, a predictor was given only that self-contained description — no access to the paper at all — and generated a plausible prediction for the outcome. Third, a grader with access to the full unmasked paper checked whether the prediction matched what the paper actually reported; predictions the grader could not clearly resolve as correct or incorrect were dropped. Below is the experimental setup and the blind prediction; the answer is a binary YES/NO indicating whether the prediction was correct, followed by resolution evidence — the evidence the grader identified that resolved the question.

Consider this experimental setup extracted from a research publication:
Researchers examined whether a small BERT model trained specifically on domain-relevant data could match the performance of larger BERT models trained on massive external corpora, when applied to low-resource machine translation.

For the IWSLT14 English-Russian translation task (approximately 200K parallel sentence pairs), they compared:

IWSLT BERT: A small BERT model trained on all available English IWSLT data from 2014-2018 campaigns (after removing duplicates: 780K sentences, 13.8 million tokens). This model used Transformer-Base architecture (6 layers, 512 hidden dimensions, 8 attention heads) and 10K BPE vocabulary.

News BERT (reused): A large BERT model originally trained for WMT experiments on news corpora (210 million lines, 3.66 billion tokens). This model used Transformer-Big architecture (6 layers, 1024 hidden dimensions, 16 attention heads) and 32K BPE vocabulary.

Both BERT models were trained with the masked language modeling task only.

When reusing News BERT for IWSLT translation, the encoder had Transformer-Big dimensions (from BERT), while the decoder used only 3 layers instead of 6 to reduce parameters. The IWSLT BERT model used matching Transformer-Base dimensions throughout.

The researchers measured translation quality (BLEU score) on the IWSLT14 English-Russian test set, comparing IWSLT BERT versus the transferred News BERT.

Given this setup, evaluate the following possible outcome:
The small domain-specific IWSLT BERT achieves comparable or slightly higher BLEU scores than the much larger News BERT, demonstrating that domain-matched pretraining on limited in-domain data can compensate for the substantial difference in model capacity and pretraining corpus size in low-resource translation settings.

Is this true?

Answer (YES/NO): YES